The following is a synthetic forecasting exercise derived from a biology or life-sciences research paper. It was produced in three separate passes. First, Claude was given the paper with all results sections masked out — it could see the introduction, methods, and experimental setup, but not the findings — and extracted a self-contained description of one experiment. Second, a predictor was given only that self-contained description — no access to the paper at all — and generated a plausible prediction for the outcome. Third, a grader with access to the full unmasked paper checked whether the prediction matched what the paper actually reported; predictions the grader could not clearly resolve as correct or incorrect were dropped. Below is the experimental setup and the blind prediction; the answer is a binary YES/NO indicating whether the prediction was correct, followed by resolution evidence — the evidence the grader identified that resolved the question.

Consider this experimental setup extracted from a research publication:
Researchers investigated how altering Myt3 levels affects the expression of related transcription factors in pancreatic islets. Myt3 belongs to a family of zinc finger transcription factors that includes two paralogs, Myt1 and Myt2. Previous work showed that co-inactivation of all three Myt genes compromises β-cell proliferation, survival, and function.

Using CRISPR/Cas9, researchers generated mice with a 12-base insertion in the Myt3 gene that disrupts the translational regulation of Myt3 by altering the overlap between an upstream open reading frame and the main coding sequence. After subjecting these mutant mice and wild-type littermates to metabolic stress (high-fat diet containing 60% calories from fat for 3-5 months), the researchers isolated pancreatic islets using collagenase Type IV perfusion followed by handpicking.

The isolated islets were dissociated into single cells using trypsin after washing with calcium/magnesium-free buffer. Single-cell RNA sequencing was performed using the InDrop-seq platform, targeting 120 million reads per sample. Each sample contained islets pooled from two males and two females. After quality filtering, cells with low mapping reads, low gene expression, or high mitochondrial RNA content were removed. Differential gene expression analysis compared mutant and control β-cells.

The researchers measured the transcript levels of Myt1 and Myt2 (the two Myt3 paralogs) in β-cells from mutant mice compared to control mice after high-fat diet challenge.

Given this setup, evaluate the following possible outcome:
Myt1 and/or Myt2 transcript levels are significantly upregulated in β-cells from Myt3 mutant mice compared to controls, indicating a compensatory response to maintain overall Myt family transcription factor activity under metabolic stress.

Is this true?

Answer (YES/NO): NO